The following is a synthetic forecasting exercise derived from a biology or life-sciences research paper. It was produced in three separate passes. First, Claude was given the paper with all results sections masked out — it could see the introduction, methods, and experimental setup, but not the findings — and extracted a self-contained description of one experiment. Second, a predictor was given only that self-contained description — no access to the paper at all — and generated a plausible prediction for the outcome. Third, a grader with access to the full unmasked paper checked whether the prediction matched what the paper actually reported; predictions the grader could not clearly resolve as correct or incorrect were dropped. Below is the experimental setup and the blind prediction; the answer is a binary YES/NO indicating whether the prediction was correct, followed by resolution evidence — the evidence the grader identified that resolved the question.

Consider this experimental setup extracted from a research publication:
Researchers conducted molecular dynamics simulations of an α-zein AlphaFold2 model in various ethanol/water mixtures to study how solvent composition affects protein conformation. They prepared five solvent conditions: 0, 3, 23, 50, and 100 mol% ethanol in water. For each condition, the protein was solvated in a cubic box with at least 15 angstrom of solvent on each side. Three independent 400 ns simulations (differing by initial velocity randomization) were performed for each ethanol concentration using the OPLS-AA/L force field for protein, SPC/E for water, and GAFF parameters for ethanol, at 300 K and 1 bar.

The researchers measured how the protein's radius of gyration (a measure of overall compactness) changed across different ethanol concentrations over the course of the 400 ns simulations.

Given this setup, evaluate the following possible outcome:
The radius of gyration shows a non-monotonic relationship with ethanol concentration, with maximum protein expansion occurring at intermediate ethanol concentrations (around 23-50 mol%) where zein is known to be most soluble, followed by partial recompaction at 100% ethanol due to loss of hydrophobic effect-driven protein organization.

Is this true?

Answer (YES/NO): NO